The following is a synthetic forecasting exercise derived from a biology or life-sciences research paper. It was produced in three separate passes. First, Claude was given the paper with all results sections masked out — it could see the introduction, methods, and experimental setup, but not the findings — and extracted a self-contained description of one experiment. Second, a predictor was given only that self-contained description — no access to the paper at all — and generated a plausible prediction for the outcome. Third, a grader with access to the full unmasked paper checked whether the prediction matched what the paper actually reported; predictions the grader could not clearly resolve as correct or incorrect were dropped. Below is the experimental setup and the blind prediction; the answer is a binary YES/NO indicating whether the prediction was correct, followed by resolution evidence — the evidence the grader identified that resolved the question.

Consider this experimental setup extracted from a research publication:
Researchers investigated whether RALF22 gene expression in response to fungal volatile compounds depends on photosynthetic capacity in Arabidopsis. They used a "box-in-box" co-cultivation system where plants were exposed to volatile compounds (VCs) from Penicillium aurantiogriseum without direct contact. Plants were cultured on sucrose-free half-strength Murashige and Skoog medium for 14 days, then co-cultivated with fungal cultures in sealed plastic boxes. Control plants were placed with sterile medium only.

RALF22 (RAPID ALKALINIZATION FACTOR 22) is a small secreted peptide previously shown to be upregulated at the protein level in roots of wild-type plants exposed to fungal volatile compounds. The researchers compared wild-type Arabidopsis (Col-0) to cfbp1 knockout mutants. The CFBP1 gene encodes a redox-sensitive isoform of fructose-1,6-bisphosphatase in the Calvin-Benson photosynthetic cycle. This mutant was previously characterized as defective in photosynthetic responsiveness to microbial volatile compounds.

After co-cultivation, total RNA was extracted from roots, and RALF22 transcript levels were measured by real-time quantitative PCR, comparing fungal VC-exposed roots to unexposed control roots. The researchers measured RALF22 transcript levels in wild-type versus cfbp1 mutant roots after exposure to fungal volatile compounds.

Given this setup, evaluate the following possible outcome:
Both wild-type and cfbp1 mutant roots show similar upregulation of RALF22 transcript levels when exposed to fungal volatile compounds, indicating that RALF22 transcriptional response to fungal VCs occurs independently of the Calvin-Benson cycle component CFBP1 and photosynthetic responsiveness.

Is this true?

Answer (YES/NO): NO